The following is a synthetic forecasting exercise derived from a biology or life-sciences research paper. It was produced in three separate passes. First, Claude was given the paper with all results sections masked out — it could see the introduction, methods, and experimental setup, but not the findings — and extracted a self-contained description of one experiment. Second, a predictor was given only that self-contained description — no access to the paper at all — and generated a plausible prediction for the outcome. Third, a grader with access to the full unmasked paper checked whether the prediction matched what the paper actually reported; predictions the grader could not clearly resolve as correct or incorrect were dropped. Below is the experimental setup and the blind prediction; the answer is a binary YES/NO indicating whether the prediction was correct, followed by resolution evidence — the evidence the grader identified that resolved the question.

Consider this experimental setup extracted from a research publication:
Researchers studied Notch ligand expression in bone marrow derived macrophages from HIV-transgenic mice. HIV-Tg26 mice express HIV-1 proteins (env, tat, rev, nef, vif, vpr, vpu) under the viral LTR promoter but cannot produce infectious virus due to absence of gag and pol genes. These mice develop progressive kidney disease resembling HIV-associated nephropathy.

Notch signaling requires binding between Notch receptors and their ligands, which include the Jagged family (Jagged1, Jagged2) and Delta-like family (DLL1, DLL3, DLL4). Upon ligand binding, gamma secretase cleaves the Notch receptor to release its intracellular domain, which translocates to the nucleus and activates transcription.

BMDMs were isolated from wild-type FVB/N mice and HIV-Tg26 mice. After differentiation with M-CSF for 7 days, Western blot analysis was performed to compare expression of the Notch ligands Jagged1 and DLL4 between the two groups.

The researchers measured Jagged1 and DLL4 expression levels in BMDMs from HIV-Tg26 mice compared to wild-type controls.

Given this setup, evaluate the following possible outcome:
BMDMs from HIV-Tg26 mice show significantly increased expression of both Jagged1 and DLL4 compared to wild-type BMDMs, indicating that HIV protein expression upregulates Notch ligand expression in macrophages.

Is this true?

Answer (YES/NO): YES